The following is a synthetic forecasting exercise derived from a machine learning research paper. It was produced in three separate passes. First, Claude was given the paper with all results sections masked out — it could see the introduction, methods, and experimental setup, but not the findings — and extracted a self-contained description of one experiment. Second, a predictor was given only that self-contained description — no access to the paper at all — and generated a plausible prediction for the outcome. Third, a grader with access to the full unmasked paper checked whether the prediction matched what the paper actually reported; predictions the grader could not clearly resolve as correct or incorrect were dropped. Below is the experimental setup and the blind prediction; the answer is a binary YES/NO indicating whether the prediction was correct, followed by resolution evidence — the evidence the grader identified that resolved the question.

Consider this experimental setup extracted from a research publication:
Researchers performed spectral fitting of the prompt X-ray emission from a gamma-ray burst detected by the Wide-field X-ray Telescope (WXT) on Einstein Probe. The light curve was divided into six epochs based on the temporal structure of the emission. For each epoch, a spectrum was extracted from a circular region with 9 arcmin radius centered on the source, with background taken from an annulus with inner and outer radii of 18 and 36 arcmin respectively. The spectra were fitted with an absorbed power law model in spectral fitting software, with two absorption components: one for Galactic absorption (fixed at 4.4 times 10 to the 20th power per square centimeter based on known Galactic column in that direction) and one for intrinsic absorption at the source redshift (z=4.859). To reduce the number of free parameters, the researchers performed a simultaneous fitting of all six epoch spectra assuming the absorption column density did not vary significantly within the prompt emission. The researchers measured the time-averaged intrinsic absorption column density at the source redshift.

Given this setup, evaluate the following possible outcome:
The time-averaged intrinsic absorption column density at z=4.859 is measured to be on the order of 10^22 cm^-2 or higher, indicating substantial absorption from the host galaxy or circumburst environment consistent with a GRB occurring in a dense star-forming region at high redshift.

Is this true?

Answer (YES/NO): YES